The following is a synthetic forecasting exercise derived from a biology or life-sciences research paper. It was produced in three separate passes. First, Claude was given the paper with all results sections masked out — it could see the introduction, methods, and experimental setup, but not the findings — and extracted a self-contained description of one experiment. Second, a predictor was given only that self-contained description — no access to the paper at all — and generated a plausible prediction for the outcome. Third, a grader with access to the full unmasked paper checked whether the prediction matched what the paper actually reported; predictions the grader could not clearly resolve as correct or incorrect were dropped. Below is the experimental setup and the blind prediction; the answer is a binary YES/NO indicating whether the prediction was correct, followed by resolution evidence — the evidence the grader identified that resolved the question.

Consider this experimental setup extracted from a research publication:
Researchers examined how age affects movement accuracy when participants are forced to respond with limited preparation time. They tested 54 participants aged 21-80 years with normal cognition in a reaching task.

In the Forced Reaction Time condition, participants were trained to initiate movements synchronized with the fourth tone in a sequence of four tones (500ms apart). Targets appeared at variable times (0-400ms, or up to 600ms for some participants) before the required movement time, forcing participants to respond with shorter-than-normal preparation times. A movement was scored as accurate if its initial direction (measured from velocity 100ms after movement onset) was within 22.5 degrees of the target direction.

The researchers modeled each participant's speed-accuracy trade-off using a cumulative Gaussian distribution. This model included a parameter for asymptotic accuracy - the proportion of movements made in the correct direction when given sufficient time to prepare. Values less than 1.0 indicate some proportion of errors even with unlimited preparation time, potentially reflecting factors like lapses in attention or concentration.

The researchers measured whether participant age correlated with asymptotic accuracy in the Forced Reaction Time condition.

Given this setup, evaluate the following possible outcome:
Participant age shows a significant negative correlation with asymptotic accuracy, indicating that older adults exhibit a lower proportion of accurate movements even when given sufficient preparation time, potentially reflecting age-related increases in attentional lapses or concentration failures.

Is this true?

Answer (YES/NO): YES